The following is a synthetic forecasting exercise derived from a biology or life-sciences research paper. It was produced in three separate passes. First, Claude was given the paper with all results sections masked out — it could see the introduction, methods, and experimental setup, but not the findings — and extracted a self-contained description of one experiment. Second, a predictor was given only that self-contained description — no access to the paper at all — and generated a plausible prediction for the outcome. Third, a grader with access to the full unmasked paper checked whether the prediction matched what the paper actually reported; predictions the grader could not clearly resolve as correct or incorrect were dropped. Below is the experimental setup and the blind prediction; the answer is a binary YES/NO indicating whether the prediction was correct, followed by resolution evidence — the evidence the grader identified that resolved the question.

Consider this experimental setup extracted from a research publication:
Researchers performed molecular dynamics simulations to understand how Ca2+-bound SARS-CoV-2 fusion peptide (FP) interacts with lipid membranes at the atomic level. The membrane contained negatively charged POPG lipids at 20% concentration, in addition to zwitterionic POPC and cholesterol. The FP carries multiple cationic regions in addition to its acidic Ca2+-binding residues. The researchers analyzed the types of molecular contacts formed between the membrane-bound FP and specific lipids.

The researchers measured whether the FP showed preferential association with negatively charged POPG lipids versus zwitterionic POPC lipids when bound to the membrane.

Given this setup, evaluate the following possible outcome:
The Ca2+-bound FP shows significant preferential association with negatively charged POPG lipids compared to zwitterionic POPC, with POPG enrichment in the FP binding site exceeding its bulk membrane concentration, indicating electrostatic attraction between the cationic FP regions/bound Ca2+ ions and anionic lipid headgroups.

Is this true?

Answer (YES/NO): YES